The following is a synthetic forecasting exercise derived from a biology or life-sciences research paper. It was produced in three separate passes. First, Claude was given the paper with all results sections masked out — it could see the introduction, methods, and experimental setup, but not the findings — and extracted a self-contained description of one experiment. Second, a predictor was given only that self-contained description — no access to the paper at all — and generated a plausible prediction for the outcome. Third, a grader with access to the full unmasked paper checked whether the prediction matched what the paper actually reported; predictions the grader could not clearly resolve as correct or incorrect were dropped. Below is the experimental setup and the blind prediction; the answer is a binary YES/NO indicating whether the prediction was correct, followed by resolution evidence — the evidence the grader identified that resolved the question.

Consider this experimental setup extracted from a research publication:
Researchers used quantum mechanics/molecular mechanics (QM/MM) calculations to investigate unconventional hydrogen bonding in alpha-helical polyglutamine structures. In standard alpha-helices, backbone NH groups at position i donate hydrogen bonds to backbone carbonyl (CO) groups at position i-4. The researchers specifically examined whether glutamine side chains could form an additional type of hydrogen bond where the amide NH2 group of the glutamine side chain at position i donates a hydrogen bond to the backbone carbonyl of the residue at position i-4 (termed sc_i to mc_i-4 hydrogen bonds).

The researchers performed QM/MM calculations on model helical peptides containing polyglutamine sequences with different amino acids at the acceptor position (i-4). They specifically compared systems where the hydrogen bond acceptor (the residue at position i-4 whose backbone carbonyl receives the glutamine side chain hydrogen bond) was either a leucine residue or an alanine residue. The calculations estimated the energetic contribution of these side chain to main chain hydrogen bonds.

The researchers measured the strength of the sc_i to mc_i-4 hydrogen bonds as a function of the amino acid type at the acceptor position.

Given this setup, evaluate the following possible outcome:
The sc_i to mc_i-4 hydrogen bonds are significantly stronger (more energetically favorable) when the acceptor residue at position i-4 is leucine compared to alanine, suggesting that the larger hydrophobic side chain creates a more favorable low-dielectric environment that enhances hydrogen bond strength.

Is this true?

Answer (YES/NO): YES